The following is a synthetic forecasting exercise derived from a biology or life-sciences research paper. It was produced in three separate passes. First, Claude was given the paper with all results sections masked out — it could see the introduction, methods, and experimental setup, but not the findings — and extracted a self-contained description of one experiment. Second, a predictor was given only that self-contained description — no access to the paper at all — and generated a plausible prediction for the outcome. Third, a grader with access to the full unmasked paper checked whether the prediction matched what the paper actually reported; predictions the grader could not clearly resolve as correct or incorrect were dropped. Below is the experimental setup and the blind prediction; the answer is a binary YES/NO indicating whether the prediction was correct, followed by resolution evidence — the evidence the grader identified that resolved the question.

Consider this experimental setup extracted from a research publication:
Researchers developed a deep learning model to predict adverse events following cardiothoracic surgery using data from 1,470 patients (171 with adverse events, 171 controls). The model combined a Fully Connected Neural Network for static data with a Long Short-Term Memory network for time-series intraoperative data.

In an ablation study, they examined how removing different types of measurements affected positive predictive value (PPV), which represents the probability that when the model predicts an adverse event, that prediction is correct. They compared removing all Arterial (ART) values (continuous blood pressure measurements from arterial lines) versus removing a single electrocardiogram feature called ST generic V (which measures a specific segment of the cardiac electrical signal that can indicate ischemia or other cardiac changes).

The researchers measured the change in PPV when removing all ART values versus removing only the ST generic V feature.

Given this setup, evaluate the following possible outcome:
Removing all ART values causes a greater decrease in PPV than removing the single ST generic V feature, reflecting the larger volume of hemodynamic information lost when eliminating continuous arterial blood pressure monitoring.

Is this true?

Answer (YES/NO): YES